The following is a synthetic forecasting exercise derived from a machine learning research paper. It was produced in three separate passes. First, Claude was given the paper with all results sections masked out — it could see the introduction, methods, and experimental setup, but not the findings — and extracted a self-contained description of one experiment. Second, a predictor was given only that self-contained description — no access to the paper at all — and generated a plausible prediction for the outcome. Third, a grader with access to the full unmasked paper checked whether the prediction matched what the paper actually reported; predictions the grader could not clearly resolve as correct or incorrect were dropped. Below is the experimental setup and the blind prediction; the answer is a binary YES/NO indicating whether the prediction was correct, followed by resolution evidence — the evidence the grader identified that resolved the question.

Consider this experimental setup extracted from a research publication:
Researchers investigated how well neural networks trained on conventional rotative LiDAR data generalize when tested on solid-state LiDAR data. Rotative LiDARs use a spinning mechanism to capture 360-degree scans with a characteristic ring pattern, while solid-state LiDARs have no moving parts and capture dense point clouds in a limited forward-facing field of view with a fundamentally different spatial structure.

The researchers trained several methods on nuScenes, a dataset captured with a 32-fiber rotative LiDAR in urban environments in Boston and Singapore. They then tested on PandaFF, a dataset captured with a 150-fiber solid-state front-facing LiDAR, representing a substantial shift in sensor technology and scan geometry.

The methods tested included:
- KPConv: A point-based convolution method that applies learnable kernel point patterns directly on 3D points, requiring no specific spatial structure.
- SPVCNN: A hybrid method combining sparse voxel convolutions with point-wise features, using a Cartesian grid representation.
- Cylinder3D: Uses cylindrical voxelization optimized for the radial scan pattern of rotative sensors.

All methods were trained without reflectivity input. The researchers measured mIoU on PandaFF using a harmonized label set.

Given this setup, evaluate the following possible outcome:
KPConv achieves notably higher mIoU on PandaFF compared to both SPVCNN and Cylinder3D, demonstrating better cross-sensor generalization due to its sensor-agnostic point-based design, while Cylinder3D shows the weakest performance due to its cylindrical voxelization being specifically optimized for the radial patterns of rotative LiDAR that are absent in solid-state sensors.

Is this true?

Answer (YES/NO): YES